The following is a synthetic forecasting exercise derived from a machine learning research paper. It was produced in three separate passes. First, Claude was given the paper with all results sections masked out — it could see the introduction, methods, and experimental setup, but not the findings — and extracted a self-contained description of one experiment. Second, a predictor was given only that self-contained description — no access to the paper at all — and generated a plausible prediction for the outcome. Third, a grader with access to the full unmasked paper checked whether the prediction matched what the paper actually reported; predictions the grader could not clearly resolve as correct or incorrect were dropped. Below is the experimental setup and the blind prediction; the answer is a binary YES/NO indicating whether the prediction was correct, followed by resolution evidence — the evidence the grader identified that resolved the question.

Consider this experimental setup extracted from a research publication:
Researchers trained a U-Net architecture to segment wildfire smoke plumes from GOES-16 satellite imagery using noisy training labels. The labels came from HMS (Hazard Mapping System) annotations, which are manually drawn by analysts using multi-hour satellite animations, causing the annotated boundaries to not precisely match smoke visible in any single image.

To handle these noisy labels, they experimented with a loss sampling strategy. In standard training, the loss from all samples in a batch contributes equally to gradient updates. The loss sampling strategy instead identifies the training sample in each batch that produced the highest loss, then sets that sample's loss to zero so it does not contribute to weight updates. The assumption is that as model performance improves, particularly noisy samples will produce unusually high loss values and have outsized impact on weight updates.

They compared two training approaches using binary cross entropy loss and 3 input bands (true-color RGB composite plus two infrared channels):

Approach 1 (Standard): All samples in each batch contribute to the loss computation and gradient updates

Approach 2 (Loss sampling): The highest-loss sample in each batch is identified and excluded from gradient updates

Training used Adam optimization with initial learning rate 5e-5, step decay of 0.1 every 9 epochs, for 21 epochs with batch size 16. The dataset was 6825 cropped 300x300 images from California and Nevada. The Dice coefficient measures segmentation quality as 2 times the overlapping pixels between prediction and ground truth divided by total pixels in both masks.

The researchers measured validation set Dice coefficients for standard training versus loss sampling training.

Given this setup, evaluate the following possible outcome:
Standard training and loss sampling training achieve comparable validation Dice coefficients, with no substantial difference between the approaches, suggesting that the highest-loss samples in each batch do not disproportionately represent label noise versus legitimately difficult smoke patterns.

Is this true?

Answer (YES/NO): NO